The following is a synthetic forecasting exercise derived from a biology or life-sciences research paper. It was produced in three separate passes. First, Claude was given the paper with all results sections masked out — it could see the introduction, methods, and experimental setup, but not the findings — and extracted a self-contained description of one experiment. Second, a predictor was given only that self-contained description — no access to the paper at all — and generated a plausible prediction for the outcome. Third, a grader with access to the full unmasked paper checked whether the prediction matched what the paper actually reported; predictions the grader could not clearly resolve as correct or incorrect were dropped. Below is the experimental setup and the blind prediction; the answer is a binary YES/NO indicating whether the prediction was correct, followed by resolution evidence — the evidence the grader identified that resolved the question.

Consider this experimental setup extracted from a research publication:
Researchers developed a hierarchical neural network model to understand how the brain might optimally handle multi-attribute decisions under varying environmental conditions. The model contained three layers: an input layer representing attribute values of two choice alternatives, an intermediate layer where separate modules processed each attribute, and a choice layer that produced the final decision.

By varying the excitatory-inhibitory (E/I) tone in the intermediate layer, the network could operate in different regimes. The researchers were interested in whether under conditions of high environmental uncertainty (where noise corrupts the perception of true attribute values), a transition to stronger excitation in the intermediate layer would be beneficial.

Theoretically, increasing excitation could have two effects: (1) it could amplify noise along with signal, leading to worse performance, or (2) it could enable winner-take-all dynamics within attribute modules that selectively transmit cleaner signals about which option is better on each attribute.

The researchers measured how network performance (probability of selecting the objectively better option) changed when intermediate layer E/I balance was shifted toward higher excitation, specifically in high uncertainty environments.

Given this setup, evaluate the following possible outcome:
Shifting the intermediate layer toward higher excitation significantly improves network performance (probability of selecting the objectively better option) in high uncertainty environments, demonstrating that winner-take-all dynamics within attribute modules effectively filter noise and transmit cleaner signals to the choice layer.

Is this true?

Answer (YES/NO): NO